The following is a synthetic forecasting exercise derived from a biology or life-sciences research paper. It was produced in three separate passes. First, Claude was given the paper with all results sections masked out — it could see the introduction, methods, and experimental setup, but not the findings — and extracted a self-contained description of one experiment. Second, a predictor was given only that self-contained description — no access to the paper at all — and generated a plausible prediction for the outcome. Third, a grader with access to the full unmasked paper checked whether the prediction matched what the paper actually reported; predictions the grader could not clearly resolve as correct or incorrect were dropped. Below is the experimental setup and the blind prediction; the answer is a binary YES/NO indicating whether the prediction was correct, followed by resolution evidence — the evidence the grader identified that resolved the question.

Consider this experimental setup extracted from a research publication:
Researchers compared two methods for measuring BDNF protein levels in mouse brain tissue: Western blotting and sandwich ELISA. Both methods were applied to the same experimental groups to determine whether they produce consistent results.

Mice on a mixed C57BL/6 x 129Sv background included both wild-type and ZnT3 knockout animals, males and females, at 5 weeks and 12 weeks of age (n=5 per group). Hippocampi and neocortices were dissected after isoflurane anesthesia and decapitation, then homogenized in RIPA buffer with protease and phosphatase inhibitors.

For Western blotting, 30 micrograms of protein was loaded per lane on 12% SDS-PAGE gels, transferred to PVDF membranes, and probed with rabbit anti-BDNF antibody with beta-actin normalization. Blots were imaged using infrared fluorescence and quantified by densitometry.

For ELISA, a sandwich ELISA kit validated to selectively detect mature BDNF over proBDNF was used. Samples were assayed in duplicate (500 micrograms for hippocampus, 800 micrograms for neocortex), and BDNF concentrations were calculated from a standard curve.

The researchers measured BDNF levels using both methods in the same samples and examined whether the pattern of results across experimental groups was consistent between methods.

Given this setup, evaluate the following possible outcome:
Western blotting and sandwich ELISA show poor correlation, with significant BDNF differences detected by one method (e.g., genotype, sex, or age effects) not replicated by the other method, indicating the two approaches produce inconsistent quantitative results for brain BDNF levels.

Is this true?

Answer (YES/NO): NO